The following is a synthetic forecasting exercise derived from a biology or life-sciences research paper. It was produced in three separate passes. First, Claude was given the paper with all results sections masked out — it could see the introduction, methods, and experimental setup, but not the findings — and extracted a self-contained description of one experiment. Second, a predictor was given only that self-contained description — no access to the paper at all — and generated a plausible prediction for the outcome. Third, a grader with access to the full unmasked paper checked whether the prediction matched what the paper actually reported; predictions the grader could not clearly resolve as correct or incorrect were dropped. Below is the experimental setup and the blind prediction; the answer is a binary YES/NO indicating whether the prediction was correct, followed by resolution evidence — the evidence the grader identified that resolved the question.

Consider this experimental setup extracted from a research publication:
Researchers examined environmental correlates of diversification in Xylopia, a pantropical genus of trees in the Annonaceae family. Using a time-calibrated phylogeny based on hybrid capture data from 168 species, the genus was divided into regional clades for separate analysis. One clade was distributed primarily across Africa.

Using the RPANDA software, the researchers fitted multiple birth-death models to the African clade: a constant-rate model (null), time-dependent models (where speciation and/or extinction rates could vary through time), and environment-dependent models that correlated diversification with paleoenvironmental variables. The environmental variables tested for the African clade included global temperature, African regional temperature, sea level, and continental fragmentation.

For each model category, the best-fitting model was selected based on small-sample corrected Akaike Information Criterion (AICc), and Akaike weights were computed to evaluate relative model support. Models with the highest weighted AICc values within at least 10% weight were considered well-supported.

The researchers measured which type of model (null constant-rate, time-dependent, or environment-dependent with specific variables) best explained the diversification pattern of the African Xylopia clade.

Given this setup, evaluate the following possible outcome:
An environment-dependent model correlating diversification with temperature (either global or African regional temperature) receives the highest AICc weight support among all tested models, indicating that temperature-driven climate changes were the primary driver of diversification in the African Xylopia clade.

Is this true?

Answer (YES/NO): YES